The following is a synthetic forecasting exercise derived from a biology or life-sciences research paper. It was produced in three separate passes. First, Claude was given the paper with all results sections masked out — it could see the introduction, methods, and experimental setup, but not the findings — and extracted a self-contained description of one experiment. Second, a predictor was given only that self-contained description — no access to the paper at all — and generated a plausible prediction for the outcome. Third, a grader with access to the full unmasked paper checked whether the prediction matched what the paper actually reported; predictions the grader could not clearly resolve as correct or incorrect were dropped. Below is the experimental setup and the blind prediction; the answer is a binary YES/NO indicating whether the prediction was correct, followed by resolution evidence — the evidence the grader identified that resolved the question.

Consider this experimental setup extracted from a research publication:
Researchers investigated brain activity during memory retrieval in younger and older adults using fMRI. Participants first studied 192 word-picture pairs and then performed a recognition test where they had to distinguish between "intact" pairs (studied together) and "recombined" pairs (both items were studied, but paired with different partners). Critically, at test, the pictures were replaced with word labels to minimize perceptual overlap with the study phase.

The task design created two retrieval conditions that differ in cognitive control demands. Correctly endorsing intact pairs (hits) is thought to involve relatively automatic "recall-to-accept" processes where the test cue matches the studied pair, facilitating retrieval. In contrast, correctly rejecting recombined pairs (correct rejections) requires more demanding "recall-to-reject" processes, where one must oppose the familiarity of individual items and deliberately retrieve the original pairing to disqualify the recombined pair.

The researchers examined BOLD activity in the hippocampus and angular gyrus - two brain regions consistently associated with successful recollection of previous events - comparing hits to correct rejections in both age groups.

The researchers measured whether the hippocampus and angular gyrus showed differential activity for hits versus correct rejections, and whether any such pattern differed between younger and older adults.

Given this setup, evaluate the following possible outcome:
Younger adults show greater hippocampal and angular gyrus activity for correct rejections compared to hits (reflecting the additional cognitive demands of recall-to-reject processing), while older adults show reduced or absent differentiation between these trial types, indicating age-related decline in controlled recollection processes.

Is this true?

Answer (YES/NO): NO